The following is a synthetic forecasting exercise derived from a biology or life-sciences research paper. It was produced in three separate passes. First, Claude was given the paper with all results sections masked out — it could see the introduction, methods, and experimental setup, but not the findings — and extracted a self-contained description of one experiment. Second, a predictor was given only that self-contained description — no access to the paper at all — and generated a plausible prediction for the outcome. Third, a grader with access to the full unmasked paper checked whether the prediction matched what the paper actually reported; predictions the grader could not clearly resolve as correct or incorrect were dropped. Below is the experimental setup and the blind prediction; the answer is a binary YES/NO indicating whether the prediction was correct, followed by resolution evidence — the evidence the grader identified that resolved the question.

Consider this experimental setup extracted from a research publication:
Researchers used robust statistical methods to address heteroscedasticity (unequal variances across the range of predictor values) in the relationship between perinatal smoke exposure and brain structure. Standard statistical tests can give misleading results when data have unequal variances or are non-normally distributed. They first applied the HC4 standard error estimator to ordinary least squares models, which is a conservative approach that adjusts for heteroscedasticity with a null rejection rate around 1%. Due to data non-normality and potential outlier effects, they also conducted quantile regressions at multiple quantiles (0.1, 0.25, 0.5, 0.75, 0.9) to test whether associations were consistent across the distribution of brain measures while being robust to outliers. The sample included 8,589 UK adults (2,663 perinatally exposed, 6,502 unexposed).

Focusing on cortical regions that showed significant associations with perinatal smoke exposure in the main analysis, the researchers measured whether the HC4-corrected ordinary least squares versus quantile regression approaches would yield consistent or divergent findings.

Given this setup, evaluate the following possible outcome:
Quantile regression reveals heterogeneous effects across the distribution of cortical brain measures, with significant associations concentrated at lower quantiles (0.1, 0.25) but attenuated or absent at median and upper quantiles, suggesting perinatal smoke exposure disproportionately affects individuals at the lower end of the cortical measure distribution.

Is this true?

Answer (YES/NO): NO